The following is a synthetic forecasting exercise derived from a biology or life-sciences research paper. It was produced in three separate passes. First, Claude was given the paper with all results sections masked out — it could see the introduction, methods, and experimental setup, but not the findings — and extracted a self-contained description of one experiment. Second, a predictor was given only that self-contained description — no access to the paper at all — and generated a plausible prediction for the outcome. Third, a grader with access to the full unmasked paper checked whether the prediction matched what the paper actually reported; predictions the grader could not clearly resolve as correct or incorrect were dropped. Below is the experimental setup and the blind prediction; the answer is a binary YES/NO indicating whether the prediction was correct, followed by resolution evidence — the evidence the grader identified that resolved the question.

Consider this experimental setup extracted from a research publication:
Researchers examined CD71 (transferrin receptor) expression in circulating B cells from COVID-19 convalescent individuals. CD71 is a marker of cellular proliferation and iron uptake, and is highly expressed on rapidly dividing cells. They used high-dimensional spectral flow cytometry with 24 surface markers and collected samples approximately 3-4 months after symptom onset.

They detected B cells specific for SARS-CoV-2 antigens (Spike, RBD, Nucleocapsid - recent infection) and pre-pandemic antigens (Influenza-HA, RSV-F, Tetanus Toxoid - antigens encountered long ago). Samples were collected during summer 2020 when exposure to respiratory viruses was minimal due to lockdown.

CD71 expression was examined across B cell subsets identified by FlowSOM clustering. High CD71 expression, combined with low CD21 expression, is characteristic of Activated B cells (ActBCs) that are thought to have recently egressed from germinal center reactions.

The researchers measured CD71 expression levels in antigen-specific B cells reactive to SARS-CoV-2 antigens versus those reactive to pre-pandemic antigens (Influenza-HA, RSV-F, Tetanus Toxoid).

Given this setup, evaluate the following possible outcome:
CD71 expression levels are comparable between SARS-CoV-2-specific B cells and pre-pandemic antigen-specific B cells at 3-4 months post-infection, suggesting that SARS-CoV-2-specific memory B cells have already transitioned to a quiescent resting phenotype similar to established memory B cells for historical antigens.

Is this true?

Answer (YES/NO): NO